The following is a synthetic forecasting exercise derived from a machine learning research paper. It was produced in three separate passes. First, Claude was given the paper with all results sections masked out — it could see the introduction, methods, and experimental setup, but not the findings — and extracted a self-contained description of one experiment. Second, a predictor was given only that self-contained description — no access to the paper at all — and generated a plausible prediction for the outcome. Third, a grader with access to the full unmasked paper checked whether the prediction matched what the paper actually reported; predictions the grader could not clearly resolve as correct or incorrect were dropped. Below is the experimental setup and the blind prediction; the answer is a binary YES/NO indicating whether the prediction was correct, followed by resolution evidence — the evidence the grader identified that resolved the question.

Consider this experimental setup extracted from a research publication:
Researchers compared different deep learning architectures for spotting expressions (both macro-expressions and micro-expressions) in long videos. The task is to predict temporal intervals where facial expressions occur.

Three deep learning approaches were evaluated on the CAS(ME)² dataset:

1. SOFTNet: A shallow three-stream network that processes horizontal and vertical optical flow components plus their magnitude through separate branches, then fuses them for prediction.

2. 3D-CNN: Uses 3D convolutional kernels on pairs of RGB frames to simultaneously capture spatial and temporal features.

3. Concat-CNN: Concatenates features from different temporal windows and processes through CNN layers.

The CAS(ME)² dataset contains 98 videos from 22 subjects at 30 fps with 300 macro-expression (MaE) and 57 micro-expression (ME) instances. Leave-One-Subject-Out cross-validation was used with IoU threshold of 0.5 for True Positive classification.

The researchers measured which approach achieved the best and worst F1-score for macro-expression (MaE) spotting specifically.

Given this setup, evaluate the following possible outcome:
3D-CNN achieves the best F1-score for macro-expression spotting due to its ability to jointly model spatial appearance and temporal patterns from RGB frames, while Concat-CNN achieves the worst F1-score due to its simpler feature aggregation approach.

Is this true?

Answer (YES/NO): NO